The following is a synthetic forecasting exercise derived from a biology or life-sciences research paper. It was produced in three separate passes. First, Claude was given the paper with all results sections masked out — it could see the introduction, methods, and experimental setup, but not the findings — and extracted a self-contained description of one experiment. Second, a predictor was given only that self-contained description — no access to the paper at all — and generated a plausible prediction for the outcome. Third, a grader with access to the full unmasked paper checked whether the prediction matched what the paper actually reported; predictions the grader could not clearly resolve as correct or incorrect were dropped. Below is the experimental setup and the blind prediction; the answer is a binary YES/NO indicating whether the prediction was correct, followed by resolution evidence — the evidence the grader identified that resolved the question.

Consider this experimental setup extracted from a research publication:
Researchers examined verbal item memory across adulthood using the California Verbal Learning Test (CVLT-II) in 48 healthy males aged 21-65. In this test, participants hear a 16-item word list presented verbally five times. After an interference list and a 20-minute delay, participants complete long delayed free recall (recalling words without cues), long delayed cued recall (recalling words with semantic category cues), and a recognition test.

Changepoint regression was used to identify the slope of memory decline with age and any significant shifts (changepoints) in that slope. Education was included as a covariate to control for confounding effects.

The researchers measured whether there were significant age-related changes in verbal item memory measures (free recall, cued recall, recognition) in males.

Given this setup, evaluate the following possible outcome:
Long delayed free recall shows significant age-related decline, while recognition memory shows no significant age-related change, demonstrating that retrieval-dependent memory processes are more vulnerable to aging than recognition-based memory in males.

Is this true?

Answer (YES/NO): NO